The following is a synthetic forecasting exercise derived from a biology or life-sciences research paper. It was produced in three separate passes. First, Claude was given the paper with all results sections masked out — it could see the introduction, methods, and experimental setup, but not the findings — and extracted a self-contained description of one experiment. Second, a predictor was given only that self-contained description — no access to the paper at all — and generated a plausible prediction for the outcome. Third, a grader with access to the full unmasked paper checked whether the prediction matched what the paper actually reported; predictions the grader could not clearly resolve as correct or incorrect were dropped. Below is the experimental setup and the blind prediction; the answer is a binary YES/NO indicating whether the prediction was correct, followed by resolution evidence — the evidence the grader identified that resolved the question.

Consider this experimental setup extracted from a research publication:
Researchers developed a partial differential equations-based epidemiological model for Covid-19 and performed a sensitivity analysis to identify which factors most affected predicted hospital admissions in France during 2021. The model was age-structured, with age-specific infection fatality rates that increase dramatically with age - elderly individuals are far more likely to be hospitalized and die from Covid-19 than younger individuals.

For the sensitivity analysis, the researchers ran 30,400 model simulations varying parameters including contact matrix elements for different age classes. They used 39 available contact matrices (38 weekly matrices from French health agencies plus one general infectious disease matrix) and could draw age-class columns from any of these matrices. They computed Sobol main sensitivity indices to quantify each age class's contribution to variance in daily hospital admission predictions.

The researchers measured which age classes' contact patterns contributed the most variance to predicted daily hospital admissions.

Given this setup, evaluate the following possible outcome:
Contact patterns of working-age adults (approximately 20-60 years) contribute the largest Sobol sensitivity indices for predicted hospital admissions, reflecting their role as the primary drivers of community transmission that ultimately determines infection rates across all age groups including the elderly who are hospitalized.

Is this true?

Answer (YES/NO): NO